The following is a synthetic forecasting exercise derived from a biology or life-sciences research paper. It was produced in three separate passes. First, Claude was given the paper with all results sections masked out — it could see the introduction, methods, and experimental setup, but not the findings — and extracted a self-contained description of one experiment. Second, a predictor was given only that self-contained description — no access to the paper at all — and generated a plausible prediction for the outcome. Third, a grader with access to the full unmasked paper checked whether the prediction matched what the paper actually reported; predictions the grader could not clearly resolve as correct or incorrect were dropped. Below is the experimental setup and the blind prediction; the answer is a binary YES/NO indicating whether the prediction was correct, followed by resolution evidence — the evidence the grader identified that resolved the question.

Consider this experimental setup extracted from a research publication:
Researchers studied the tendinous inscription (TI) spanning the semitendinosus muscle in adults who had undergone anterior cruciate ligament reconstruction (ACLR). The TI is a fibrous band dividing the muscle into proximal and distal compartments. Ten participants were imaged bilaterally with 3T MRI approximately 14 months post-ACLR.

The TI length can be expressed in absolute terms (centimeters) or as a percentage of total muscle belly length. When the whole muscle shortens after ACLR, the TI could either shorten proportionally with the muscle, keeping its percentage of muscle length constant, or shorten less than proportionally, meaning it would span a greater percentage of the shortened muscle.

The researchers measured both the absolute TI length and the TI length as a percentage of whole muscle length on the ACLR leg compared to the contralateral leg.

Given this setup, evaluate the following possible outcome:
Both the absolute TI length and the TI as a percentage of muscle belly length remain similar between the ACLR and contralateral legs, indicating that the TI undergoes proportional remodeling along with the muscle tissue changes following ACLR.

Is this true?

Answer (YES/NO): NO